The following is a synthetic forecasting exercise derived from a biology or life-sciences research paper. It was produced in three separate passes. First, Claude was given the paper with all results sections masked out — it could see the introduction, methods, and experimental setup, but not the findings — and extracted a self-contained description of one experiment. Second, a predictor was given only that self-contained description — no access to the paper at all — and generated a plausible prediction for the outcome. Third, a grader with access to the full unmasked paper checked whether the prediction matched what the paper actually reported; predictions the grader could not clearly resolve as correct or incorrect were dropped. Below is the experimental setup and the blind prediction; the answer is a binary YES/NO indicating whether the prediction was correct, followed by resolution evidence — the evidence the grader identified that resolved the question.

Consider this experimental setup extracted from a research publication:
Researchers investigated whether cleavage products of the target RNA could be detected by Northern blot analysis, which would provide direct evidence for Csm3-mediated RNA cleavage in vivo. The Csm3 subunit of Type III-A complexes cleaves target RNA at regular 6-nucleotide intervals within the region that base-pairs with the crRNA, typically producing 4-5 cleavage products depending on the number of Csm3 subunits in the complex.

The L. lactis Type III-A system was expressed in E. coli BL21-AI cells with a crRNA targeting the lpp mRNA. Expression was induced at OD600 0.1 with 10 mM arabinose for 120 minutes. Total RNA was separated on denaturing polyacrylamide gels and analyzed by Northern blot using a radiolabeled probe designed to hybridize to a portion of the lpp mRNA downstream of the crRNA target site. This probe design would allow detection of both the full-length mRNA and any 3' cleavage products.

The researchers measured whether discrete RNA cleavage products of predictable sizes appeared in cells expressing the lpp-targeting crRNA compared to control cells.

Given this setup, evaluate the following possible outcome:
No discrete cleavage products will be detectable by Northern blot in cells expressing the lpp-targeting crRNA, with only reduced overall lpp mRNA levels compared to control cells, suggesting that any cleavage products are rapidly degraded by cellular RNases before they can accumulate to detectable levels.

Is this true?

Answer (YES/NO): NO